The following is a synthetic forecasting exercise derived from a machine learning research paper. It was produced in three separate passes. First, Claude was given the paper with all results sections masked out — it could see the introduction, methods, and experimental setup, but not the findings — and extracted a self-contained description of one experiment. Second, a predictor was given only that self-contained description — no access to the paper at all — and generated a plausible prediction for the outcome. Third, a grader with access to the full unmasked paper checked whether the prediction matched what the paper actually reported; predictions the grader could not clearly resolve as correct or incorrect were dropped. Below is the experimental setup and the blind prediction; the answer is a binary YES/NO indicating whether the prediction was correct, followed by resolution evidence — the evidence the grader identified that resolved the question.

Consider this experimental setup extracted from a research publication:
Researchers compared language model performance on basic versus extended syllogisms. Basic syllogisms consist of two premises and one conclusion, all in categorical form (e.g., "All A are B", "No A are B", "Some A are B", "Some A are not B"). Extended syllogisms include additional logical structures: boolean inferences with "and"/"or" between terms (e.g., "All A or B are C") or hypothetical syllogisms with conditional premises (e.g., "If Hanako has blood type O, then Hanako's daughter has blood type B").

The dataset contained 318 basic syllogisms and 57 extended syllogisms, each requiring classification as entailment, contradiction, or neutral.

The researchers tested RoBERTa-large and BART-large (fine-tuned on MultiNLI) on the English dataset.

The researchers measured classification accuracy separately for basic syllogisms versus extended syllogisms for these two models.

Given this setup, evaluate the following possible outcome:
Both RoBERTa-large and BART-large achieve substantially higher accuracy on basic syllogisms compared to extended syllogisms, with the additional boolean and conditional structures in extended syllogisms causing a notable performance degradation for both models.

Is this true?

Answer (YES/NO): NO